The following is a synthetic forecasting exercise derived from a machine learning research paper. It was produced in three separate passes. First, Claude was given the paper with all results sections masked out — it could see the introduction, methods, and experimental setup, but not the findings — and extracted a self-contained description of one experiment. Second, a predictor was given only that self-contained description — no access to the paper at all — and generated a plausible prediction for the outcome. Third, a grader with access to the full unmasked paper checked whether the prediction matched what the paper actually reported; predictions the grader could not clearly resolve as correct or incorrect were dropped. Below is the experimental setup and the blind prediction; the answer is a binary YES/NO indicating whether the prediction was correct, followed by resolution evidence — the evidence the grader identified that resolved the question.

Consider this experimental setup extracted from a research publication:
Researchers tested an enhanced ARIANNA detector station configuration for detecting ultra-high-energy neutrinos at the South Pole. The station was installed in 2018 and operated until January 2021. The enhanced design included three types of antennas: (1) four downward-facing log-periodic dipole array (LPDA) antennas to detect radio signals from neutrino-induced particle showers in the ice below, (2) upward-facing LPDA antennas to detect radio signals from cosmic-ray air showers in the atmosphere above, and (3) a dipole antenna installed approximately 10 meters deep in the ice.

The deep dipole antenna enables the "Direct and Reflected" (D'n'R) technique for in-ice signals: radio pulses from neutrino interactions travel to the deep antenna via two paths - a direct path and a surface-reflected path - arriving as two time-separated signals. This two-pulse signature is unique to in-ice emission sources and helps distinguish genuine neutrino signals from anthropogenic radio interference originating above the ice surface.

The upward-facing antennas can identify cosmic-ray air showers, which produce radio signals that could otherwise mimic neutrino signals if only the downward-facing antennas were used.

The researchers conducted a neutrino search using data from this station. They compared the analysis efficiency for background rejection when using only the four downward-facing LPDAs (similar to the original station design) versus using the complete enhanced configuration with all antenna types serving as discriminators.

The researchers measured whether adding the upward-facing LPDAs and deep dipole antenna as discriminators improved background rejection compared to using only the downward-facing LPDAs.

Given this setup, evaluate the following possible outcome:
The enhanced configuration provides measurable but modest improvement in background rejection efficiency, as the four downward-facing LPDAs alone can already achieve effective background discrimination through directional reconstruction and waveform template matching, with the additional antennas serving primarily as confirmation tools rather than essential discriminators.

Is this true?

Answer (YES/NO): NO